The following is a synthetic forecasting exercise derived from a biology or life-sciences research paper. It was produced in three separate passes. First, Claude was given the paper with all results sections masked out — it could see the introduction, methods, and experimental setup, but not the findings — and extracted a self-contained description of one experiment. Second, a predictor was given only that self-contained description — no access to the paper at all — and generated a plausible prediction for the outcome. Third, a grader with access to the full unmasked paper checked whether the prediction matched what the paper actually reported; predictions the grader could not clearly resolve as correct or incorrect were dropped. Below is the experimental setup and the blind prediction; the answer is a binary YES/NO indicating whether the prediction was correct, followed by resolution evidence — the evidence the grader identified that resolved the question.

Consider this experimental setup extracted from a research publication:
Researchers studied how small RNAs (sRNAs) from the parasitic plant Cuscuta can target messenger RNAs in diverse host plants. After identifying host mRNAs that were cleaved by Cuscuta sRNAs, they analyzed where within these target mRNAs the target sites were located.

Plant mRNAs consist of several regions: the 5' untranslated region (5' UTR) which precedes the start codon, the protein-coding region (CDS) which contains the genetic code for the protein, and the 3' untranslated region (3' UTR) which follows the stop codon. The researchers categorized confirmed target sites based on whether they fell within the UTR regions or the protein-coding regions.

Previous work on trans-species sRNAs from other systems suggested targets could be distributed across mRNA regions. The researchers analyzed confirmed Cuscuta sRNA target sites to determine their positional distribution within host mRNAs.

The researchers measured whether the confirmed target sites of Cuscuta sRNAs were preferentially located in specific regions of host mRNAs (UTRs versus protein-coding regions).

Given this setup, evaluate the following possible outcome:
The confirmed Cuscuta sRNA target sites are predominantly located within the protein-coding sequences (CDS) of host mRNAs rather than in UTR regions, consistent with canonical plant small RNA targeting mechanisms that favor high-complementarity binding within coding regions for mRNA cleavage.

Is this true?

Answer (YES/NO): YES